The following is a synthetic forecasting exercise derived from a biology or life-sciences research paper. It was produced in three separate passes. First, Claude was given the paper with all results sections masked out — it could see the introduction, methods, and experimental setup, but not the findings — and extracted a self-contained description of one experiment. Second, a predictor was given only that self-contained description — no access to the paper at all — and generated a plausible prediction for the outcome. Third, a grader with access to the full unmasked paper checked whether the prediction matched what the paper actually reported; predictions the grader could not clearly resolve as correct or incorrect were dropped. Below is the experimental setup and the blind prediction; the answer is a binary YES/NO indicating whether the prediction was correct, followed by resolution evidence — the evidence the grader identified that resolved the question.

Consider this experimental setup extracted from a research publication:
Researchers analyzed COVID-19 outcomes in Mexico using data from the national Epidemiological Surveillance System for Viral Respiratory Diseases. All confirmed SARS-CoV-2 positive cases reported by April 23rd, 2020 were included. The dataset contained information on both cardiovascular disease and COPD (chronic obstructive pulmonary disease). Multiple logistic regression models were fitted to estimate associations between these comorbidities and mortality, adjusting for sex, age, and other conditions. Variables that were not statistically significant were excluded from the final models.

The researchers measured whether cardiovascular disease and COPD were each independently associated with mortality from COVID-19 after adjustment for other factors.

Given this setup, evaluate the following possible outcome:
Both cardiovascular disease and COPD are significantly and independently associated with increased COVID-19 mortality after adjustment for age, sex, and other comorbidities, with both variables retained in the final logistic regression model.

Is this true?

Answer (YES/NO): NO